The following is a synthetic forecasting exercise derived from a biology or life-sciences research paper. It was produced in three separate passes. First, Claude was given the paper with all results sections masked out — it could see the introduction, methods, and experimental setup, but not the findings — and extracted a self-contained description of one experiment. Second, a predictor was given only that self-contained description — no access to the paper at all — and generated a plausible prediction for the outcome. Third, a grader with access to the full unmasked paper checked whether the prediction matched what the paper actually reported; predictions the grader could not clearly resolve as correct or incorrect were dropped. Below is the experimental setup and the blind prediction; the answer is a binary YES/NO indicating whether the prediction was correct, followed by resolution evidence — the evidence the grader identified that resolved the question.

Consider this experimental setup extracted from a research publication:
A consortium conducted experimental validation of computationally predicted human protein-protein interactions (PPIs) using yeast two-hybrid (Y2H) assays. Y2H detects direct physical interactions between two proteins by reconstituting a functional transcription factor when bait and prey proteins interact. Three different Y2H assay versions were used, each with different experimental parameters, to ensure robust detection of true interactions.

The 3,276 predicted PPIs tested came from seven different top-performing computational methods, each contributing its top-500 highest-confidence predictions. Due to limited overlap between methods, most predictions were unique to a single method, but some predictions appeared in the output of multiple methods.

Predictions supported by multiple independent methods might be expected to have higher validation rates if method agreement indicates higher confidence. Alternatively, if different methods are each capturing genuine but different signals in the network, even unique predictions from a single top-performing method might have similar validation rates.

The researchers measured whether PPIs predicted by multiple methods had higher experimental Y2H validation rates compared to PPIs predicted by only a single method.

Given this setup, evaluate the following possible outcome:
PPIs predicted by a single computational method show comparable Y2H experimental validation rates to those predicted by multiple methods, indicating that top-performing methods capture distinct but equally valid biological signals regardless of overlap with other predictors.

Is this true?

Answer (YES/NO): NO